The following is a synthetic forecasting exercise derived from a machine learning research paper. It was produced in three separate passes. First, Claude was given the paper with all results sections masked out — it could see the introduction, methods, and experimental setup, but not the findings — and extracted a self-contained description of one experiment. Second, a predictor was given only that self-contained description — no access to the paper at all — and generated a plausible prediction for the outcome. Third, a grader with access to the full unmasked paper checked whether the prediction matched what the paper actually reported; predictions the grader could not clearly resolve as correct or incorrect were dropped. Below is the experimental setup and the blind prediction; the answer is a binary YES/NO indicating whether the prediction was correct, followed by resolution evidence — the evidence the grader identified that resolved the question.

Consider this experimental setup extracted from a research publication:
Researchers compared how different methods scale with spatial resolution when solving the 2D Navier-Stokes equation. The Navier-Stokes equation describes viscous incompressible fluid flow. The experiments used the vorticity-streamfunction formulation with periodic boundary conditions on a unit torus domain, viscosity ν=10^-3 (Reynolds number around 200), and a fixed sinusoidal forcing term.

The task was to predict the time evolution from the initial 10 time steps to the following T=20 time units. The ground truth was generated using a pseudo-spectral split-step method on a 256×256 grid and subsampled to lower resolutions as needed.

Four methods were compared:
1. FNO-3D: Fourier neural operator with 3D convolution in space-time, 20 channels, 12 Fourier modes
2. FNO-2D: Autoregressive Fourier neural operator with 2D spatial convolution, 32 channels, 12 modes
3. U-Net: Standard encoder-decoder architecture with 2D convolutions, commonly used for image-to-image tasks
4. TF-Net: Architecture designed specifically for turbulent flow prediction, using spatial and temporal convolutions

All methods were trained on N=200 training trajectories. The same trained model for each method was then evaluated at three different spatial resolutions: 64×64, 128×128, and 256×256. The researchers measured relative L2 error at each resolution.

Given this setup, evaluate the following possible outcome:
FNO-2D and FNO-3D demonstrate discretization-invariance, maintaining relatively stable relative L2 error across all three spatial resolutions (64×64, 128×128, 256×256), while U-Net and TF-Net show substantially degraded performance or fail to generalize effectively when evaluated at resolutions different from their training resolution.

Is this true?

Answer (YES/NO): YES